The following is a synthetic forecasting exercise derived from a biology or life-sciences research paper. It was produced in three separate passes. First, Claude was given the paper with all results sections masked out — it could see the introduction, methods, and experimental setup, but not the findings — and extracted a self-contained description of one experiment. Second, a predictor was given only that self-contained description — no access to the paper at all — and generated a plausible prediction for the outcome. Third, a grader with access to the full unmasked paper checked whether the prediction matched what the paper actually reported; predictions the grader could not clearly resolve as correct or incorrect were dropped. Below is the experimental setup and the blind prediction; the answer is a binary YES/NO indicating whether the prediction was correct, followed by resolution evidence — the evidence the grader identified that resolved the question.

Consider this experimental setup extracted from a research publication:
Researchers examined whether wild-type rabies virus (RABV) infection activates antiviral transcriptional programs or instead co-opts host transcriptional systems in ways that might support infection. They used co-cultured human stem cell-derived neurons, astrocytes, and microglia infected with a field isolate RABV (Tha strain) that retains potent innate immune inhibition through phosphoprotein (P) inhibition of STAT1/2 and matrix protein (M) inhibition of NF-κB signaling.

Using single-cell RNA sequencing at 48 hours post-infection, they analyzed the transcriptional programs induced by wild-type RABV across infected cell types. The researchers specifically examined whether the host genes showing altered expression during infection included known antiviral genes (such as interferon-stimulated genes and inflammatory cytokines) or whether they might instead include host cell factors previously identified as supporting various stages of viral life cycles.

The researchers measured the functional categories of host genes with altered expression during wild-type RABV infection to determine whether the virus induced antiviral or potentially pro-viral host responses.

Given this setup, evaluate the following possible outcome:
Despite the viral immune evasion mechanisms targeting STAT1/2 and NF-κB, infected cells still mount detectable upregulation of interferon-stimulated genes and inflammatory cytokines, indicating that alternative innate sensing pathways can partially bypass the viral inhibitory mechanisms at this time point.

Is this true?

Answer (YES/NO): NO